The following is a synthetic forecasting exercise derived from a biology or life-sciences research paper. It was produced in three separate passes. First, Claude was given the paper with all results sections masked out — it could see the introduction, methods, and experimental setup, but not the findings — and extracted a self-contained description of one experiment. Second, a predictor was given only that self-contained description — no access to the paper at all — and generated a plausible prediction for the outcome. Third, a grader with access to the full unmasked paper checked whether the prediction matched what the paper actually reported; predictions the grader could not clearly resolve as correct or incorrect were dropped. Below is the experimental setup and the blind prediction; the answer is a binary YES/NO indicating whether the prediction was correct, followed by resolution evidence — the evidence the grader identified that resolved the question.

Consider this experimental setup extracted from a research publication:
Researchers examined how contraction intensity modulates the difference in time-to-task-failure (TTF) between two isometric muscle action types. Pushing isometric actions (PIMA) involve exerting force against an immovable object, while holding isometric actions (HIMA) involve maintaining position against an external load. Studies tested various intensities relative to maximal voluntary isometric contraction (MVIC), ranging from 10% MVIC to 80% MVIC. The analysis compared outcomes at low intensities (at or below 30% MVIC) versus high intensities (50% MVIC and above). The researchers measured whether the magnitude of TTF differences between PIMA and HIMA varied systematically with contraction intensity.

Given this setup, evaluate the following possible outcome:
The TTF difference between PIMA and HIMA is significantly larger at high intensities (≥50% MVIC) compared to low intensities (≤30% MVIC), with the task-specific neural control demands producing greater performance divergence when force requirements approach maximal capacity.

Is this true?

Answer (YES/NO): NO